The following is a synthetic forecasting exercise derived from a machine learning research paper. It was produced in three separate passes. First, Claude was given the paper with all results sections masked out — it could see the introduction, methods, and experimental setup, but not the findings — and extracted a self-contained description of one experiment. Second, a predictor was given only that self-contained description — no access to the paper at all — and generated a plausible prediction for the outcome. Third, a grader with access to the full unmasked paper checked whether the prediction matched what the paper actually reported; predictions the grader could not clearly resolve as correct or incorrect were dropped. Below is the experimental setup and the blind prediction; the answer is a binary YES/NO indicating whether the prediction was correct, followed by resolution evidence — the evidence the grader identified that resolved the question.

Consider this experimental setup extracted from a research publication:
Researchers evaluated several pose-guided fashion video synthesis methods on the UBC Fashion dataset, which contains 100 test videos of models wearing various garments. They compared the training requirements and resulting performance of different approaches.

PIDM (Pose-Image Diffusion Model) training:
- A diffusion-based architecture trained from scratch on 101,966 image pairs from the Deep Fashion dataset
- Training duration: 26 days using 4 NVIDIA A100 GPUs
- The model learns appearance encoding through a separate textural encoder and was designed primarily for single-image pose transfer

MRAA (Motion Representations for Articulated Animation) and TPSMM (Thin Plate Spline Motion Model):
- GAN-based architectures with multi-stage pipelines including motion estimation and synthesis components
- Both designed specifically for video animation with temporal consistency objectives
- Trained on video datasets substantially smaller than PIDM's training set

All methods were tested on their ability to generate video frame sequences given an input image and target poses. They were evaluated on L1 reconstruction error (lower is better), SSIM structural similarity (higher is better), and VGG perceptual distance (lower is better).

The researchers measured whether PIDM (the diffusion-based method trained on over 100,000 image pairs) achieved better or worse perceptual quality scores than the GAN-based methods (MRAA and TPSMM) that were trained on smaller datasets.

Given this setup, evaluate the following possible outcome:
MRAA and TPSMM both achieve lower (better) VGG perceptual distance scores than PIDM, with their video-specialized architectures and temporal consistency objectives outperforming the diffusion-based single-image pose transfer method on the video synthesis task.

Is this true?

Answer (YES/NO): YES